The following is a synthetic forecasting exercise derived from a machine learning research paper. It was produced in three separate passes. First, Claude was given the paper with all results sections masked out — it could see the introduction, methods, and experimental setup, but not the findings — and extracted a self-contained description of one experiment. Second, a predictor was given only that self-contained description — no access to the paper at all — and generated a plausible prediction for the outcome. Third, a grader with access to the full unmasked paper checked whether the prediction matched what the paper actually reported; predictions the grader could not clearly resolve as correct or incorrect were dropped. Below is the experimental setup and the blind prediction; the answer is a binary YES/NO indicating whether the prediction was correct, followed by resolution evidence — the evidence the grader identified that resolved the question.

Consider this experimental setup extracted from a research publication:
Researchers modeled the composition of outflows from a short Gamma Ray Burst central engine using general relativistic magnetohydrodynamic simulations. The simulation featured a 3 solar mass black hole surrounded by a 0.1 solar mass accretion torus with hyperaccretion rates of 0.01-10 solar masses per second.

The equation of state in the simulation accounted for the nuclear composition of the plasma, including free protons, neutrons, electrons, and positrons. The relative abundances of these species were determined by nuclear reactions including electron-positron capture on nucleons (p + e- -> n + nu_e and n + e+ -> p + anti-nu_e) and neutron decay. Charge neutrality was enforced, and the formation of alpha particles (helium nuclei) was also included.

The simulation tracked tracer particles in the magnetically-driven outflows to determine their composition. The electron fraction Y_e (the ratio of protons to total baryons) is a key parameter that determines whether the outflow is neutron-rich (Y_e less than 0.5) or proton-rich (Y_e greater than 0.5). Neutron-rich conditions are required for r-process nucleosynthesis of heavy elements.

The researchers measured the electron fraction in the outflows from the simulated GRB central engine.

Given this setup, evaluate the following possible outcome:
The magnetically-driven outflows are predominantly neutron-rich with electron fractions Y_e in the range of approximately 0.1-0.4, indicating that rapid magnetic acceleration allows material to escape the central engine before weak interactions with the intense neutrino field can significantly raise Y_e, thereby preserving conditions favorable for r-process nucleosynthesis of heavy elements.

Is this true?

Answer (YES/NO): YES